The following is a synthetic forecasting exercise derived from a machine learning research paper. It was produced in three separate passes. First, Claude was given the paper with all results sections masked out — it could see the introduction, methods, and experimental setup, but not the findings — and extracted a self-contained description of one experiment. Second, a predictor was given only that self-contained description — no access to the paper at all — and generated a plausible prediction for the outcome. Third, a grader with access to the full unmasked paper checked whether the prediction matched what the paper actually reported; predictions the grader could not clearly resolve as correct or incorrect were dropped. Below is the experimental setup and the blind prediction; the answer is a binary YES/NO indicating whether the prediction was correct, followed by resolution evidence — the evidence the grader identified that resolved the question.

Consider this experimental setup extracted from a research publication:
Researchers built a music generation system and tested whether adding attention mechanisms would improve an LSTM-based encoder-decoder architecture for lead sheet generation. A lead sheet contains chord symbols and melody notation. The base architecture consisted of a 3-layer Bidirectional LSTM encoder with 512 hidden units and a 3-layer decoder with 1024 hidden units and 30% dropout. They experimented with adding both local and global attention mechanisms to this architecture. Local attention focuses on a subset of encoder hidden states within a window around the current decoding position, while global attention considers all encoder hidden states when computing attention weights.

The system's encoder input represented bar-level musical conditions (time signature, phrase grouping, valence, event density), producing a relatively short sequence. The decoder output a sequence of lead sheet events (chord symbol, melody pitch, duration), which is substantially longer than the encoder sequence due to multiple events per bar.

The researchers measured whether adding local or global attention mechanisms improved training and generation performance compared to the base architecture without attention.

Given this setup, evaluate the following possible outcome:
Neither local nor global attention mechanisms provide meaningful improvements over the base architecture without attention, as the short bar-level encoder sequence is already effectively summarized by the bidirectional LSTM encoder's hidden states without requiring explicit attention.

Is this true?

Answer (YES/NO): YES